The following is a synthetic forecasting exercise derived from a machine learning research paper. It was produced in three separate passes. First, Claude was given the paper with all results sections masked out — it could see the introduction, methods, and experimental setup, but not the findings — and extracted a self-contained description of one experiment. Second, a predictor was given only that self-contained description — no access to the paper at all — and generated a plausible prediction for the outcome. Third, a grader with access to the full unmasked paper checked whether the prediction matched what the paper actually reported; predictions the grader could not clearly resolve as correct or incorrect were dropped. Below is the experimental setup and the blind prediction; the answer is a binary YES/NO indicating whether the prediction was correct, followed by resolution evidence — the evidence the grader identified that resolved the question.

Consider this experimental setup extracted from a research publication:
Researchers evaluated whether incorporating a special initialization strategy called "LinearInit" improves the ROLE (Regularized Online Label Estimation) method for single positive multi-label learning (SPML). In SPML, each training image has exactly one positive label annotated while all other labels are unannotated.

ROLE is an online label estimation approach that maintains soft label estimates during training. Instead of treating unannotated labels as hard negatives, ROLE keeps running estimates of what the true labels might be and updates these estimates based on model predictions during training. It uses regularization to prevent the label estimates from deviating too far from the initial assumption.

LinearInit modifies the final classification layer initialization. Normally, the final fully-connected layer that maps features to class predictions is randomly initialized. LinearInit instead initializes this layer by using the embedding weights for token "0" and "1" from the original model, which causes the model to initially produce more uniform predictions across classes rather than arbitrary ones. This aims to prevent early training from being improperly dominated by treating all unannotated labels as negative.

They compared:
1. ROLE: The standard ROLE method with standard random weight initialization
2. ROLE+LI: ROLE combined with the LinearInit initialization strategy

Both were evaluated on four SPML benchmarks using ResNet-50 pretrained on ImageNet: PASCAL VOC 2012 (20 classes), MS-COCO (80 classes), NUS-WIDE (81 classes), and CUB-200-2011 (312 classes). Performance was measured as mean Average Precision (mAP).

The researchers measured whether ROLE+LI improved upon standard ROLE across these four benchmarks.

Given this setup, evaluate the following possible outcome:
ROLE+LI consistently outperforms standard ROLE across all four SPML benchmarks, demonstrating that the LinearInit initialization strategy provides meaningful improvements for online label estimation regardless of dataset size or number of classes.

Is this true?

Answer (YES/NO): YES